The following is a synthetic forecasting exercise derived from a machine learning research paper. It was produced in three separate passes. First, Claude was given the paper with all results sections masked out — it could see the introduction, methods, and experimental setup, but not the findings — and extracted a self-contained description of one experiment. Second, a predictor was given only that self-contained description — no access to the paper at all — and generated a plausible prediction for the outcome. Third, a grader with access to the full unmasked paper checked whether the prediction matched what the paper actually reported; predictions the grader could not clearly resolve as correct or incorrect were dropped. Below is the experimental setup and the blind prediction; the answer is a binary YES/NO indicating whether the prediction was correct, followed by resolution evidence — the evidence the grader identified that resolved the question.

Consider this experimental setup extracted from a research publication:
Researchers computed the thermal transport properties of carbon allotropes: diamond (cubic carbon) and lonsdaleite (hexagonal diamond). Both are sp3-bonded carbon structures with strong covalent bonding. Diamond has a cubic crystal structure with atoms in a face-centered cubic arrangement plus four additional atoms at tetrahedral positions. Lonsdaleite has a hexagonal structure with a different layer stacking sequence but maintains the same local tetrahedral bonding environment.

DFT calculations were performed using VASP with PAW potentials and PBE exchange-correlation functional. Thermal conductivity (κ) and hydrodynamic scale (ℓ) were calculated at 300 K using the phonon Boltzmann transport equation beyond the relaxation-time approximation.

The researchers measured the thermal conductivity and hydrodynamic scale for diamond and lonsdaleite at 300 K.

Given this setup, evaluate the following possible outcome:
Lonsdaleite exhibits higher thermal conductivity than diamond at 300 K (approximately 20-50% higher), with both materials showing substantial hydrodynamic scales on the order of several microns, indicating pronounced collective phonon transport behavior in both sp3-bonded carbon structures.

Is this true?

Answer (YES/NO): NO